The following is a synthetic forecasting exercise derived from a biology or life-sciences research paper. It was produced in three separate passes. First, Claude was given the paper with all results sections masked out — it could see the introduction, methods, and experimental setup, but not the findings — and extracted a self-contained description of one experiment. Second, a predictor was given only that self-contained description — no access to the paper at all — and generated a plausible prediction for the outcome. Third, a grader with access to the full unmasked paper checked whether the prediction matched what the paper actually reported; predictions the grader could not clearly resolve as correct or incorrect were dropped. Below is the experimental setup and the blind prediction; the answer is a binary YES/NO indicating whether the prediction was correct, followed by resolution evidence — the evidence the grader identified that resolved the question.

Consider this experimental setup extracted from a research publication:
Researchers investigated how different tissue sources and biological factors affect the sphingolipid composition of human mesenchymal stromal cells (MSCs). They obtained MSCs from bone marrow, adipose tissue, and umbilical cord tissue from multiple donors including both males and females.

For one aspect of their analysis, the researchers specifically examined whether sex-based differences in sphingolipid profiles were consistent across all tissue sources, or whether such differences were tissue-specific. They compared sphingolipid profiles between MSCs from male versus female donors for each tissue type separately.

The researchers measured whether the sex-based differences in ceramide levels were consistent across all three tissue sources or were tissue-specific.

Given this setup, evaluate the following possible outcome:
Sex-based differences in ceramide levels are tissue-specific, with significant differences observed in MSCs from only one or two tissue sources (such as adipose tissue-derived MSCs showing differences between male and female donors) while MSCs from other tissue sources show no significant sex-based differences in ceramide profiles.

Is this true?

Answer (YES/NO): NO